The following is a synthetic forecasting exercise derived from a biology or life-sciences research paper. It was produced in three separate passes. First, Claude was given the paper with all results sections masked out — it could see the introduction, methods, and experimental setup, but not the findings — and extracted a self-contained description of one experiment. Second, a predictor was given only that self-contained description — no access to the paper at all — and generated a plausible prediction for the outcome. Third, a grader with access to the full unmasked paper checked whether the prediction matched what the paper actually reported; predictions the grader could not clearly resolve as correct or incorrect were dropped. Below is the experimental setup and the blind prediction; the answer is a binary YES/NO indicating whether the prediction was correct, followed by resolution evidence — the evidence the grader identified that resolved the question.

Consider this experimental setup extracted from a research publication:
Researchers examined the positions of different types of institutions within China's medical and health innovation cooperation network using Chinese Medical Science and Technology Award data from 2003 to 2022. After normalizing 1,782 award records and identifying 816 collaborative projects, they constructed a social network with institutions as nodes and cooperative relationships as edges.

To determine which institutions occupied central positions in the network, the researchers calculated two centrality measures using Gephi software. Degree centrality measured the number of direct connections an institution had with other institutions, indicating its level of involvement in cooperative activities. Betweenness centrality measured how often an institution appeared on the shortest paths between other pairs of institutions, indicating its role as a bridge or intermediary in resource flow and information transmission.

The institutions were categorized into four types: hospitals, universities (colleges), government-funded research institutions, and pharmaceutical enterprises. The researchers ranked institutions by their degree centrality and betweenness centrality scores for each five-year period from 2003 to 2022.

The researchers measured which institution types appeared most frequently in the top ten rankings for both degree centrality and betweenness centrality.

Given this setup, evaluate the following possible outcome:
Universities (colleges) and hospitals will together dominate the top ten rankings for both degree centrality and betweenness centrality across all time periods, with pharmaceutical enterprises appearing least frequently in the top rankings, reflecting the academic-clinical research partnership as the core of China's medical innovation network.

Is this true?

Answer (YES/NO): YES